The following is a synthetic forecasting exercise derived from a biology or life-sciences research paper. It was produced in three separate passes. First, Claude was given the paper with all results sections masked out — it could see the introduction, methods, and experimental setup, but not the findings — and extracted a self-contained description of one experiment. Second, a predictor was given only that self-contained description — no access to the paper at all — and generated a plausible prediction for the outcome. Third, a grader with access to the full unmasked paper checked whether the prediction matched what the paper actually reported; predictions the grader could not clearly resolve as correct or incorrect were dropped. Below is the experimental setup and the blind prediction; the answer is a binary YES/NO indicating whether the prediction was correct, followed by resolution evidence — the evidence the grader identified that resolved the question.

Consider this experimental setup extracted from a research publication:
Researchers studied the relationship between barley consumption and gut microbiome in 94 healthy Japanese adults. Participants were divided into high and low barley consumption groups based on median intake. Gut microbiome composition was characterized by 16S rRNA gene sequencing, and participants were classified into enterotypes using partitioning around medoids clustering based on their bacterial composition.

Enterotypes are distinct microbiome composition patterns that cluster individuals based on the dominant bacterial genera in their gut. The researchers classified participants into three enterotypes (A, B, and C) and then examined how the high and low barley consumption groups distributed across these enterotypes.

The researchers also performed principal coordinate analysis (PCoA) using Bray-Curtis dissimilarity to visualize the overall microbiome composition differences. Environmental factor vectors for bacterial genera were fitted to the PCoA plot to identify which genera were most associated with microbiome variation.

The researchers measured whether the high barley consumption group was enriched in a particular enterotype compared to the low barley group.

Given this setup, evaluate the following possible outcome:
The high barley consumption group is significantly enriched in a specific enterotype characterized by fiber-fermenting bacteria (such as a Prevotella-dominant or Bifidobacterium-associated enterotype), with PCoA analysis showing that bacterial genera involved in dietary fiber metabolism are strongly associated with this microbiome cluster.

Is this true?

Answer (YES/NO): NO